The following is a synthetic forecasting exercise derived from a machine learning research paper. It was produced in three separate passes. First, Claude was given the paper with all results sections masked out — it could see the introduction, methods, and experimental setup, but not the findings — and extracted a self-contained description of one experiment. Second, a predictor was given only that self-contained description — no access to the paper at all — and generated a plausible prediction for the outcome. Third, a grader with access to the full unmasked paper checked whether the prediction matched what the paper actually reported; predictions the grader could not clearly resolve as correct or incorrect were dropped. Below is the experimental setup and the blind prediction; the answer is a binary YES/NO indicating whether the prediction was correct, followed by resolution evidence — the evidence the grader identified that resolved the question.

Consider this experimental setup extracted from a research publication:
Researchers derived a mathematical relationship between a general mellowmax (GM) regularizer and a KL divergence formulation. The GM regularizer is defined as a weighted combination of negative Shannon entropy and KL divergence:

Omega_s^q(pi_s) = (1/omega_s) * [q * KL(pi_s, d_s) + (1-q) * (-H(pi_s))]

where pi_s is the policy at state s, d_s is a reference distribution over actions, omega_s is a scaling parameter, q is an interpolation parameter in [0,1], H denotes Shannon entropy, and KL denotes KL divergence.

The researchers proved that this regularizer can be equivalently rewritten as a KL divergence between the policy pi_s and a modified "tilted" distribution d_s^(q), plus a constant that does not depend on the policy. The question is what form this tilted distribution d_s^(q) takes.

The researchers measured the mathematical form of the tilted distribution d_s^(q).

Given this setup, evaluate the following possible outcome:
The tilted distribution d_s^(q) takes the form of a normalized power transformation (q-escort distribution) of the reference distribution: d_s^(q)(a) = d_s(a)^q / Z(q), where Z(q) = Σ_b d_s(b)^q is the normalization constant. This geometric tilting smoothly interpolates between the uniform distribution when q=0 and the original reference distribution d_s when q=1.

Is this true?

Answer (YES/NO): YES